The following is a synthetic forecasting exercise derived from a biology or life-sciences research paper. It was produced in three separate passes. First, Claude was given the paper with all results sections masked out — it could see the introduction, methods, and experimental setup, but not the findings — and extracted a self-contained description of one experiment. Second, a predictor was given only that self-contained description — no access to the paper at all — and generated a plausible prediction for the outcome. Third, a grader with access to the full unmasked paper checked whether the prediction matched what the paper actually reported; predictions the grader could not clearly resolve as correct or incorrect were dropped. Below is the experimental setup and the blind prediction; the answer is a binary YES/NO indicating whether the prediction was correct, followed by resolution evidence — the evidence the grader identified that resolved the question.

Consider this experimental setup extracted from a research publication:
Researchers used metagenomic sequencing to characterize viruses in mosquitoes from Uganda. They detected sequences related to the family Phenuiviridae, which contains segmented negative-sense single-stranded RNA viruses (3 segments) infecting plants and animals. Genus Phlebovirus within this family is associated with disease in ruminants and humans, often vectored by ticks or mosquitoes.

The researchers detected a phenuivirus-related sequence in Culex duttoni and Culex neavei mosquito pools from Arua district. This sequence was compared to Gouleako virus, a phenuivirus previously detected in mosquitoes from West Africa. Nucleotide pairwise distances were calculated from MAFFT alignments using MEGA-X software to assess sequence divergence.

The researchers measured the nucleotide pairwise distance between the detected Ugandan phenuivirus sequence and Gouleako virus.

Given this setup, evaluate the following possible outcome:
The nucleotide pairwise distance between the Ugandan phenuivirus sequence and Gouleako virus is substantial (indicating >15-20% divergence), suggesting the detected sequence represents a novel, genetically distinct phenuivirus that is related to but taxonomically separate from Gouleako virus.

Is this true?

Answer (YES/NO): YES